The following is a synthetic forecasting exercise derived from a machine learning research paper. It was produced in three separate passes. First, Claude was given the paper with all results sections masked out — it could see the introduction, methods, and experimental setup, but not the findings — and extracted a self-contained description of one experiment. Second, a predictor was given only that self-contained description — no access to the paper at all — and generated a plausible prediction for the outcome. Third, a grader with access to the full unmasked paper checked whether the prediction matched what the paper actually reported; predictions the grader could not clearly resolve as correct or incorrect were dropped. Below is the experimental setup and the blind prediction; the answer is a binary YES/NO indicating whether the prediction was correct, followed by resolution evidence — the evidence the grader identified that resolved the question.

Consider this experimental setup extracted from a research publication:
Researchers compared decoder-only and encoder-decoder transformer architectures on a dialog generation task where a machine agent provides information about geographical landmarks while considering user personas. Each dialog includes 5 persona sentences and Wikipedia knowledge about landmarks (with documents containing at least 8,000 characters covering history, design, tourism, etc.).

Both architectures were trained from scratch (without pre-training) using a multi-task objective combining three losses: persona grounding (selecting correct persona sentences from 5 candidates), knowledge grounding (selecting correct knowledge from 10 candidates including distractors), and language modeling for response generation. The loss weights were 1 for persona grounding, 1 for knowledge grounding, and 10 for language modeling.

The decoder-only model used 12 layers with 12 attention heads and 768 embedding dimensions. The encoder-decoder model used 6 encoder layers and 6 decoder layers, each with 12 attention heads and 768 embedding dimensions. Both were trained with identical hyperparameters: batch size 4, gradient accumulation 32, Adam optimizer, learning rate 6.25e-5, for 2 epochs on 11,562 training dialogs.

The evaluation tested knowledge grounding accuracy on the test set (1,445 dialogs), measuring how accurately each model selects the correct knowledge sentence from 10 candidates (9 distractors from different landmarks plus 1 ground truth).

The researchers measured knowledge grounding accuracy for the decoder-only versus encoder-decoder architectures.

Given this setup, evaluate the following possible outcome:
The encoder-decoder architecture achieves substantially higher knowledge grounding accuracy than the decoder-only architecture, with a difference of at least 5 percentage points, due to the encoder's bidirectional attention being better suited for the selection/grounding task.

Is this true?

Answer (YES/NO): NO